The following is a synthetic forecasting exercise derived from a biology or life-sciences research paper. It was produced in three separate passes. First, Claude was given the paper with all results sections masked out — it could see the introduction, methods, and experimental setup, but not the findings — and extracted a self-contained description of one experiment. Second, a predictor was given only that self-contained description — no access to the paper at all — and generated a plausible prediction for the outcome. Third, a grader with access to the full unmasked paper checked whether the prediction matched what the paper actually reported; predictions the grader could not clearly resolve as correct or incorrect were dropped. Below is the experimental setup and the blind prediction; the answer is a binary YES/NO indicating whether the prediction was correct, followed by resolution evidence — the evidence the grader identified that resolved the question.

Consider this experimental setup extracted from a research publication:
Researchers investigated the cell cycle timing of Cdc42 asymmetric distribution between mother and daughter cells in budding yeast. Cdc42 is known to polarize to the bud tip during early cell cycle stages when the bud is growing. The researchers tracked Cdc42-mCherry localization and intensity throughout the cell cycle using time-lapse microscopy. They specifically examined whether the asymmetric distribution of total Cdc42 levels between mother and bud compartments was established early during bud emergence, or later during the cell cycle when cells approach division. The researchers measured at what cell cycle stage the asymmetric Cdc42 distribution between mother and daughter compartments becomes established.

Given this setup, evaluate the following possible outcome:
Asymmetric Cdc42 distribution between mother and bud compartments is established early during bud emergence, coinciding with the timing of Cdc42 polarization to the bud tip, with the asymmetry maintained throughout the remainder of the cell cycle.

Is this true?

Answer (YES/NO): NO